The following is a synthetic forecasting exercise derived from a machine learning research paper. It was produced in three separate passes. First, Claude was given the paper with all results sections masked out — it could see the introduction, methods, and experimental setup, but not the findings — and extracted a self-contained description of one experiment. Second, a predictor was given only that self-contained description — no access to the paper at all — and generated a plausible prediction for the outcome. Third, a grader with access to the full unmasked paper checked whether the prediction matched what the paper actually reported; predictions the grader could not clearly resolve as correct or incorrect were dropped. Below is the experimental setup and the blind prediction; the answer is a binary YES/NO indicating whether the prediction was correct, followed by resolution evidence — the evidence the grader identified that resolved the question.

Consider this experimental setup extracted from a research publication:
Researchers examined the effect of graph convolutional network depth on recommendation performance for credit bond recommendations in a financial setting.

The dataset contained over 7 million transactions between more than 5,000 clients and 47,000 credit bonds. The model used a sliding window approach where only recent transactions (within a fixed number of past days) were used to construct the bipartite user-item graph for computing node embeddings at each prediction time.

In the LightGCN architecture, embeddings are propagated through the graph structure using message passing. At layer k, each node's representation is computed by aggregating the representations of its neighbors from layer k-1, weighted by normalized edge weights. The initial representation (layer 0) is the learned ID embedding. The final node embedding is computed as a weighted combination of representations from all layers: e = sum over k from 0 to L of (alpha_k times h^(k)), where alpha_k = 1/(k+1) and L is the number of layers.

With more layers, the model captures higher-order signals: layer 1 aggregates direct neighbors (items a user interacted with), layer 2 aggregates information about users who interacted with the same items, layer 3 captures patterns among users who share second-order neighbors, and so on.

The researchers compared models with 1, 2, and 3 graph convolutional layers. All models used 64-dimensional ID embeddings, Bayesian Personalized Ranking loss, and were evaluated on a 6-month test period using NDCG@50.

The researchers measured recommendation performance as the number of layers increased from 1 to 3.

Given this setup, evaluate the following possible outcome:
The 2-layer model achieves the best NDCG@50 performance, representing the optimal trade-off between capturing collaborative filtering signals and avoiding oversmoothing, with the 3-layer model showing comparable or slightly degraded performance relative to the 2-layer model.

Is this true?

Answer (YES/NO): NO